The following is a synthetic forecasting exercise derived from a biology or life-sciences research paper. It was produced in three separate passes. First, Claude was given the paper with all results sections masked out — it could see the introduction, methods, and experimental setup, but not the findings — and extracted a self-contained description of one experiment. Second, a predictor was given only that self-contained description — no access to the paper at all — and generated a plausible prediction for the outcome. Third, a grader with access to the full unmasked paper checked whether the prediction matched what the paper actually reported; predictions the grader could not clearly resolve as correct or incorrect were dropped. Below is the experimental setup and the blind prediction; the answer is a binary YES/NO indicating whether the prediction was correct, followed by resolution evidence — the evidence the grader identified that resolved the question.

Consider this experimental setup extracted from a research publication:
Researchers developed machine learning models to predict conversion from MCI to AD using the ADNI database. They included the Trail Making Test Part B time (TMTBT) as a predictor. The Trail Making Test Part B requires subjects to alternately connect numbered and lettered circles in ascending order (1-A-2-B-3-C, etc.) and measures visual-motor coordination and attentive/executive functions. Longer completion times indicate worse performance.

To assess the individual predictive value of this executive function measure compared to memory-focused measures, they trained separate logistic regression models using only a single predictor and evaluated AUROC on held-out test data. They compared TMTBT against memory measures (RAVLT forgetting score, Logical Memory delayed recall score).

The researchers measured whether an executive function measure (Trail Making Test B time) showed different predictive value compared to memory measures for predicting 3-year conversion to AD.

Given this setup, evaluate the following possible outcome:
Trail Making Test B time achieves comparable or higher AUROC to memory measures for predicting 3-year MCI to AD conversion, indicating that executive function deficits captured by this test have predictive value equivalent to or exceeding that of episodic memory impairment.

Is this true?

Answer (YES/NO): NO